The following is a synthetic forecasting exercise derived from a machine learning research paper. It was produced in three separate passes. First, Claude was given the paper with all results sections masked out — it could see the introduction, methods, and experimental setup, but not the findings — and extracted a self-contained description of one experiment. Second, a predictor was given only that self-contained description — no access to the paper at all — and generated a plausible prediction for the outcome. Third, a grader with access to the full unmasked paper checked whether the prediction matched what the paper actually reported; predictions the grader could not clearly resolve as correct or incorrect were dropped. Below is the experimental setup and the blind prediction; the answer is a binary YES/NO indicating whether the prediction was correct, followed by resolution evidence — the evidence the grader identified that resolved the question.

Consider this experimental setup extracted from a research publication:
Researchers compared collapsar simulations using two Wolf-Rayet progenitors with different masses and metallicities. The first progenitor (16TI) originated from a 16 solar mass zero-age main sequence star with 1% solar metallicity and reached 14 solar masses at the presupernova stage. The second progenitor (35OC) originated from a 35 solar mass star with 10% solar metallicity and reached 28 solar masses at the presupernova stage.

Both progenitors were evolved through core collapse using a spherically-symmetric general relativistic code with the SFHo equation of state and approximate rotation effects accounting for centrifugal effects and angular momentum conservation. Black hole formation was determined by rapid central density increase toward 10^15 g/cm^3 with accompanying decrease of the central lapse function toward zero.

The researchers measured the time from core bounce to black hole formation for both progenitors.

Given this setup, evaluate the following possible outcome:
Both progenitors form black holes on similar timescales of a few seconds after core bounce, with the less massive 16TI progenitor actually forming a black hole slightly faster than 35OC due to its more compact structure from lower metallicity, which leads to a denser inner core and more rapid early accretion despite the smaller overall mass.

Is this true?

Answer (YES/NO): NO